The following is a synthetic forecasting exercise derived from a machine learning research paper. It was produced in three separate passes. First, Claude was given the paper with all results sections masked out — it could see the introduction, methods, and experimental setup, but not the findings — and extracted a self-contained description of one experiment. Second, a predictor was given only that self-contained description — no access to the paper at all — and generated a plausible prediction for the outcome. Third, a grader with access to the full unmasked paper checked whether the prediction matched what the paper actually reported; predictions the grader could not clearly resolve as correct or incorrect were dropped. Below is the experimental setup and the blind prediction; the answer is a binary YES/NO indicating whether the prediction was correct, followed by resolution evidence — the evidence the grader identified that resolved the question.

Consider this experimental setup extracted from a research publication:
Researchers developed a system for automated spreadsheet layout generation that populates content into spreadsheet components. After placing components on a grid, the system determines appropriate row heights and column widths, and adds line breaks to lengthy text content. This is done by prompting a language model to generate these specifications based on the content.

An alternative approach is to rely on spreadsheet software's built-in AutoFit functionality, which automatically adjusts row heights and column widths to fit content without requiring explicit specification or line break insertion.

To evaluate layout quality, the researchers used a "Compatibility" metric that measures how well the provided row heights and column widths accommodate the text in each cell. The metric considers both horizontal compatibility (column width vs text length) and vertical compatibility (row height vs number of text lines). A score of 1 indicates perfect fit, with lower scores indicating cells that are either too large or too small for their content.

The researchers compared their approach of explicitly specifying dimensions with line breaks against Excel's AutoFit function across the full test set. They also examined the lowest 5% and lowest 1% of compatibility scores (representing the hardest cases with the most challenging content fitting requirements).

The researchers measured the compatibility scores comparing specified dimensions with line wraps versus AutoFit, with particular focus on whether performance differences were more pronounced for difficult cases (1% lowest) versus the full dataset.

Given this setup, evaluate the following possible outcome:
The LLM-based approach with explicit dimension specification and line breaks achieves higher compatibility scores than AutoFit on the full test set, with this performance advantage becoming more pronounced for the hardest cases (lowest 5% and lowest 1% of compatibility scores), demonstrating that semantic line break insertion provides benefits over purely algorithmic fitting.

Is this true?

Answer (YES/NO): YES